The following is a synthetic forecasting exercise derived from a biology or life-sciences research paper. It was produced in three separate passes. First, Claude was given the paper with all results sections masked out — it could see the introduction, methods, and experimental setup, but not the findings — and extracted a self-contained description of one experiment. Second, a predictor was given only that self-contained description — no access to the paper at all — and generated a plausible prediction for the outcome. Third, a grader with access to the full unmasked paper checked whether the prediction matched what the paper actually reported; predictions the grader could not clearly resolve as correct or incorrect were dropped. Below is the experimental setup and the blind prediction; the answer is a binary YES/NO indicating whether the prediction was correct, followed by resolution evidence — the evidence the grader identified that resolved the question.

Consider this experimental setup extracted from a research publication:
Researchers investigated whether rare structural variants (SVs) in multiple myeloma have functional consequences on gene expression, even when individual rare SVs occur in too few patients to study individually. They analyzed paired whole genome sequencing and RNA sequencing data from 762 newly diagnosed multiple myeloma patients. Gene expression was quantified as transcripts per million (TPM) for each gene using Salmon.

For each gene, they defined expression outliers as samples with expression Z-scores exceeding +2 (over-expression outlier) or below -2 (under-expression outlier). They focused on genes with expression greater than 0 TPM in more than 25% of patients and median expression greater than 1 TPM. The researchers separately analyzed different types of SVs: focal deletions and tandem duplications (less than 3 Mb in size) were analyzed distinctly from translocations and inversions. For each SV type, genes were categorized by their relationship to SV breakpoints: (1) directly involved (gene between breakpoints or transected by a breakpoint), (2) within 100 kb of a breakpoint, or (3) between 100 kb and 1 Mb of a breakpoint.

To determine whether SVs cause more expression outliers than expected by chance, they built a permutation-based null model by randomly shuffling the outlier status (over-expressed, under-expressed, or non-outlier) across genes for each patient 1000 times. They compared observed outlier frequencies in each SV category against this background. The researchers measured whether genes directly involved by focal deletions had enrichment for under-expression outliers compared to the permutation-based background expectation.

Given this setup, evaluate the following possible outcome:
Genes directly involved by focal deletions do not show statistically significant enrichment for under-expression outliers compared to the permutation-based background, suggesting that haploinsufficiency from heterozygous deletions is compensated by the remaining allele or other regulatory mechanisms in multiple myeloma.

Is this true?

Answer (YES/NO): NO